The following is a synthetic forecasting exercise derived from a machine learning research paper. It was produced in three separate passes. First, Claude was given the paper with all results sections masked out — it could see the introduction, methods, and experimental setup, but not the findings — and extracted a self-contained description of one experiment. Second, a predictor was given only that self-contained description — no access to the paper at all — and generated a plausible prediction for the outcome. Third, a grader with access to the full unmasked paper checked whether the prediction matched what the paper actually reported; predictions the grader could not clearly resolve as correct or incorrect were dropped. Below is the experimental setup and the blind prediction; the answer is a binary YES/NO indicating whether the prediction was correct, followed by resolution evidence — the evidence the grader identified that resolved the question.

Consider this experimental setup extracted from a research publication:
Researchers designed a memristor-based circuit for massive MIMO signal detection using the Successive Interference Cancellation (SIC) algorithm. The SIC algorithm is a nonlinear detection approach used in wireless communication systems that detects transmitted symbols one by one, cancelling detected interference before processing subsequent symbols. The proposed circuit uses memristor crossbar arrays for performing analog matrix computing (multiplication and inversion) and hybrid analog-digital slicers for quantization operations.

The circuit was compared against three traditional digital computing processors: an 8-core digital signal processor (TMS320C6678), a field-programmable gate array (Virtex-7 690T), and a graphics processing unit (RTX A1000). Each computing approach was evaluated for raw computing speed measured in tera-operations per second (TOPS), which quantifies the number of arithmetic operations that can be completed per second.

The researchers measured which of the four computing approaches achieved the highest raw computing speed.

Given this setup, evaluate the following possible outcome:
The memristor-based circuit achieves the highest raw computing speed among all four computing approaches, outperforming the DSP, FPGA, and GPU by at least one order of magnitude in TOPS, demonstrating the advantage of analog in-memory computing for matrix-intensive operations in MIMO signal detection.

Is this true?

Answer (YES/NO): NO